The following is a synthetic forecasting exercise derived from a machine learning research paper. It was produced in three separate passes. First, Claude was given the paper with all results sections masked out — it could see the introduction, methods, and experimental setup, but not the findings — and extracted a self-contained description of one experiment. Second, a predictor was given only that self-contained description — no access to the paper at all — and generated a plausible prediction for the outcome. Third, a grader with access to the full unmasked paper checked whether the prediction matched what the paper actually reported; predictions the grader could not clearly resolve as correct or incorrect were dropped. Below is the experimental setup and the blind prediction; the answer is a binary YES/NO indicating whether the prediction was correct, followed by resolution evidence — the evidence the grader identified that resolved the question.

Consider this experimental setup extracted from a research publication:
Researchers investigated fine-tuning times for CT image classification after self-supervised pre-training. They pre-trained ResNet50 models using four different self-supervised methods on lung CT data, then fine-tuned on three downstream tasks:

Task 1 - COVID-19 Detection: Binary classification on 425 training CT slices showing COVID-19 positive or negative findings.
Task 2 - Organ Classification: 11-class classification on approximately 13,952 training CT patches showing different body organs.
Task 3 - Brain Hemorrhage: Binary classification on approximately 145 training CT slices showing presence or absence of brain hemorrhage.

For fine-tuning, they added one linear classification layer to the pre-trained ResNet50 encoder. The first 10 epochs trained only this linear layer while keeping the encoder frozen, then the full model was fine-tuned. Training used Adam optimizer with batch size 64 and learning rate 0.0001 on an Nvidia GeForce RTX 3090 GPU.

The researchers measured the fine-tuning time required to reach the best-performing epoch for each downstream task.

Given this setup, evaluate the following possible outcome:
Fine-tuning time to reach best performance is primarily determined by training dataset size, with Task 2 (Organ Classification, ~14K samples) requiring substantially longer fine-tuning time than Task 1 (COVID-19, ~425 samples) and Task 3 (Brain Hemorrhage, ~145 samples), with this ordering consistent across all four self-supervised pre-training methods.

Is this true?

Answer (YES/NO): YES